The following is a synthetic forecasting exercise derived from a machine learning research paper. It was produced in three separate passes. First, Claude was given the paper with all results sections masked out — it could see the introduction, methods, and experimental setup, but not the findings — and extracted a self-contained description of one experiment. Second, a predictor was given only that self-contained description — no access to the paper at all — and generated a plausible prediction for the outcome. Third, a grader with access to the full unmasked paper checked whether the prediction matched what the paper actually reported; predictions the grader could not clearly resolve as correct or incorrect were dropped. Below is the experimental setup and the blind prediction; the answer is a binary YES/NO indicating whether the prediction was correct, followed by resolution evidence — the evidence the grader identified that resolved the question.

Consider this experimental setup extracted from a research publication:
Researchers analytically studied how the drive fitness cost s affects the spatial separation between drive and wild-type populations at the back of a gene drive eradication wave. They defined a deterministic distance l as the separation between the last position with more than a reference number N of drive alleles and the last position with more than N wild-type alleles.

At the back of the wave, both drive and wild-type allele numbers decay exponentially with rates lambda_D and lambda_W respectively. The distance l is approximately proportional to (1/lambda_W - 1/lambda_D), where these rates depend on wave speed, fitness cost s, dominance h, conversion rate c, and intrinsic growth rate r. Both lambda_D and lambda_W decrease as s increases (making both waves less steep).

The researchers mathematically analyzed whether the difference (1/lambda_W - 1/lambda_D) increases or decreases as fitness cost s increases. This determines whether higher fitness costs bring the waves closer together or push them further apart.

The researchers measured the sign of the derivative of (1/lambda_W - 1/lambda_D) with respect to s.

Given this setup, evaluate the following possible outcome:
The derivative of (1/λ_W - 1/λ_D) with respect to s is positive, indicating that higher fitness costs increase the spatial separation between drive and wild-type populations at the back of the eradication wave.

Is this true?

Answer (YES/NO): NO